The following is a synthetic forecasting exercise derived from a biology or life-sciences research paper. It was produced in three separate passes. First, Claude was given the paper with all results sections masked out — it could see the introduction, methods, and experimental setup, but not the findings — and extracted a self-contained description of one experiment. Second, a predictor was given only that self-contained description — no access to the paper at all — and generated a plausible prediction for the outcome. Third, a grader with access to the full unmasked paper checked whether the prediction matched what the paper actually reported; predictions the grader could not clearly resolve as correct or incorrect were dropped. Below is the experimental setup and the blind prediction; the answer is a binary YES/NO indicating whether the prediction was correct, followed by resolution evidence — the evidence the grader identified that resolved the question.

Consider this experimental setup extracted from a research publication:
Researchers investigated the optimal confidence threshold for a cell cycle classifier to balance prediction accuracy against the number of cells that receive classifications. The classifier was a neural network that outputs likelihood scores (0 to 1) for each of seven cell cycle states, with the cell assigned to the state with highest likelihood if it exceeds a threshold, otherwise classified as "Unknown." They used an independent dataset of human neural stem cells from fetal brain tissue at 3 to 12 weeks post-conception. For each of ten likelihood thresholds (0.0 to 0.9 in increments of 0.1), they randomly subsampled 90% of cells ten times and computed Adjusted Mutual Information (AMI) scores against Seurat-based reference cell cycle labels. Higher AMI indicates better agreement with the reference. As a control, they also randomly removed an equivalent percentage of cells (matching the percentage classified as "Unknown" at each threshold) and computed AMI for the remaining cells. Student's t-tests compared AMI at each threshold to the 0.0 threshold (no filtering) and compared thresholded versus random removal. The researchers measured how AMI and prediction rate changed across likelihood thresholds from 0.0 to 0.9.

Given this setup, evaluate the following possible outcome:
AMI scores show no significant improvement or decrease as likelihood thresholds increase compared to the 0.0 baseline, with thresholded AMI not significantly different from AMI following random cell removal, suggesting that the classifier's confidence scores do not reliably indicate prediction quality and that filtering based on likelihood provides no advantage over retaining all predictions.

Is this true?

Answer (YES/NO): NO